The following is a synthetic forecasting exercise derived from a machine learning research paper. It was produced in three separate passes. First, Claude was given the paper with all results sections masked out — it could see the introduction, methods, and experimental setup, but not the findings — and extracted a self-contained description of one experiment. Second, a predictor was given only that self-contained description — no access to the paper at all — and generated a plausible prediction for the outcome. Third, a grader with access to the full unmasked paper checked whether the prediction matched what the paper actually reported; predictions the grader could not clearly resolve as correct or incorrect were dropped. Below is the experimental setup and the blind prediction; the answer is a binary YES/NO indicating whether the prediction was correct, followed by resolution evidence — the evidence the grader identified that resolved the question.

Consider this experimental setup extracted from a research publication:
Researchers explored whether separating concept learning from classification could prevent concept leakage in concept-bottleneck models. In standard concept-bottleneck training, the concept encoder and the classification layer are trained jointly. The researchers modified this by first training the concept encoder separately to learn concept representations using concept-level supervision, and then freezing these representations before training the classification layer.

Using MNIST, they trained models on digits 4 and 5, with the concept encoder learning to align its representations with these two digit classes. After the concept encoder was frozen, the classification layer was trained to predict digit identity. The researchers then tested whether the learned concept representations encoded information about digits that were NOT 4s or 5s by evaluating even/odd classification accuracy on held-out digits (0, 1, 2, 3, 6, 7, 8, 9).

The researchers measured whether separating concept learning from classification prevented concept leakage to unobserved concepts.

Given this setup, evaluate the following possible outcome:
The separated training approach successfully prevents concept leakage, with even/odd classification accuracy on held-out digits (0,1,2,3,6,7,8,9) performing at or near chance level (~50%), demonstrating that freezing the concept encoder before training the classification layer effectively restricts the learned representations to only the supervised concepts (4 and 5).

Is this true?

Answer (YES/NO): NO